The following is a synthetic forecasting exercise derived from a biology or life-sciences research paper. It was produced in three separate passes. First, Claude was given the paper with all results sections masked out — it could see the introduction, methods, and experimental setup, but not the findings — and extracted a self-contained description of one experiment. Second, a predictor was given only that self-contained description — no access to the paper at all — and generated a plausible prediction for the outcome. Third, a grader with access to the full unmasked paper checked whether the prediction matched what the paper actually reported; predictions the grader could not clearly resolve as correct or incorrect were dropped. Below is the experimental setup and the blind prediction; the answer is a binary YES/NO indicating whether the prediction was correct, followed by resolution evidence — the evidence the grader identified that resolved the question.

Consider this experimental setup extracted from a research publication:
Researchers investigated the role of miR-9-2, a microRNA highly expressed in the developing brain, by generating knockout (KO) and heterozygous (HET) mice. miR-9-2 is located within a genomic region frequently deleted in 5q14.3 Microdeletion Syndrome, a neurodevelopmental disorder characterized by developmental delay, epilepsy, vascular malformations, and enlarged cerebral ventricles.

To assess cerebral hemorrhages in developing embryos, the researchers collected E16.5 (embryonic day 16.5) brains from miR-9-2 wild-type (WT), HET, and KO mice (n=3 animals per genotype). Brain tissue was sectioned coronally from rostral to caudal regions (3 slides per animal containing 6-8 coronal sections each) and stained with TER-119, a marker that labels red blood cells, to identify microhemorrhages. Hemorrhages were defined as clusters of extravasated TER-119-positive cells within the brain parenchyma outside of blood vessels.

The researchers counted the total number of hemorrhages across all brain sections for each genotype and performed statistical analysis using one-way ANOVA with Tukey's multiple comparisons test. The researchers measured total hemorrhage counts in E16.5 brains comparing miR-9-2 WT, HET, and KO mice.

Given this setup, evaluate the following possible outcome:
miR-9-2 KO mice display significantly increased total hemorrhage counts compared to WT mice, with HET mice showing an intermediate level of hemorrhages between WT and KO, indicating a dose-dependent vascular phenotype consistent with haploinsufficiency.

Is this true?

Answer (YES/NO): YES